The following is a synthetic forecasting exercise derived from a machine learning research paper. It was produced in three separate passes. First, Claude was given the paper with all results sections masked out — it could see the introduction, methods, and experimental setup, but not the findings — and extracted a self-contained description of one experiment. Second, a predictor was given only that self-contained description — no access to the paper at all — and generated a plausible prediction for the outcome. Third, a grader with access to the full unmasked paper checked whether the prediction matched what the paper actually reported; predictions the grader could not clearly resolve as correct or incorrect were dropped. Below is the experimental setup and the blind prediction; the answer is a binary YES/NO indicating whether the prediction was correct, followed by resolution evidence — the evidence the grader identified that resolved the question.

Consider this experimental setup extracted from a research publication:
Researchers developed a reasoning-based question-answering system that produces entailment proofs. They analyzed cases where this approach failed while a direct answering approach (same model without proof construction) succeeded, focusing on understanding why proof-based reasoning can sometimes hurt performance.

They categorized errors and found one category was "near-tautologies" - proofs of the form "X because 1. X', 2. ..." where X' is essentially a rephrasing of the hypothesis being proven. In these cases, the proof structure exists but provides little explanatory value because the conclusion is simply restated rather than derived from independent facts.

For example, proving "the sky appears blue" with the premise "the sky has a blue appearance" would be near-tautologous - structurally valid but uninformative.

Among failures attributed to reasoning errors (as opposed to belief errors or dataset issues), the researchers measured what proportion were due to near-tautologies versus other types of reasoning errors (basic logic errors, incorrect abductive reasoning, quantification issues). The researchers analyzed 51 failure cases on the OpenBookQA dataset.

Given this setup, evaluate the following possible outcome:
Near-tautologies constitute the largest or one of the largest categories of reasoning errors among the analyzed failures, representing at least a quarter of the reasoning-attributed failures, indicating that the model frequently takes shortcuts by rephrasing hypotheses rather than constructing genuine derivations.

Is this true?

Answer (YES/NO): YES